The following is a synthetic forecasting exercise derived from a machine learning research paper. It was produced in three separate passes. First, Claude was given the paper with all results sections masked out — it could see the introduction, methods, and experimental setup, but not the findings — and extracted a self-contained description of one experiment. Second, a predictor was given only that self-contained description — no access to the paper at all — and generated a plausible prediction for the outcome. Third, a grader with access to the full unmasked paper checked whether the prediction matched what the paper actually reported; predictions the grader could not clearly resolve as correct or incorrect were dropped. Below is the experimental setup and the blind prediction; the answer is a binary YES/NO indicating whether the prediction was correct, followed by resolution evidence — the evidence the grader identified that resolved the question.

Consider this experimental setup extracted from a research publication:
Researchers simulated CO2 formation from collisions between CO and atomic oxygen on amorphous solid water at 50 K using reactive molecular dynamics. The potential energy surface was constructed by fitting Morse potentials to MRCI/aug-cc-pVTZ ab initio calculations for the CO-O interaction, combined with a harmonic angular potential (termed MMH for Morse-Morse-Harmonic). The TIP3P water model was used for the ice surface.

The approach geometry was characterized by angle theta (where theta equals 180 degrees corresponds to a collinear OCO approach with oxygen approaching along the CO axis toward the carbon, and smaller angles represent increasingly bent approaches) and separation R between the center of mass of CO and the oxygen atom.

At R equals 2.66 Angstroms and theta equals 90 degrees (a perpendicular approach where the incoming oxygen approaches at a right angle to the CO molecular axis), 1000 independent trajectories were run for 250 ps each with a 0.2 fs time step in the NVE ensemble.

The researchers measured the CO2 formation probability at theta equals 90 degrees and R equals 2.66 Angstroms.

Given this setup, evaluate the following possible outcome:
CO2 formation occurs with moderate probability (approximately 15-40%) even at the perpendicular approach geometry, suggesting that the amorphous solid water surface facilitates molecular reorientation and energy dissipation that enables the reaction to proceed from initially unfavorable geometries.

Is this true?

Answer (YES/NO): YES